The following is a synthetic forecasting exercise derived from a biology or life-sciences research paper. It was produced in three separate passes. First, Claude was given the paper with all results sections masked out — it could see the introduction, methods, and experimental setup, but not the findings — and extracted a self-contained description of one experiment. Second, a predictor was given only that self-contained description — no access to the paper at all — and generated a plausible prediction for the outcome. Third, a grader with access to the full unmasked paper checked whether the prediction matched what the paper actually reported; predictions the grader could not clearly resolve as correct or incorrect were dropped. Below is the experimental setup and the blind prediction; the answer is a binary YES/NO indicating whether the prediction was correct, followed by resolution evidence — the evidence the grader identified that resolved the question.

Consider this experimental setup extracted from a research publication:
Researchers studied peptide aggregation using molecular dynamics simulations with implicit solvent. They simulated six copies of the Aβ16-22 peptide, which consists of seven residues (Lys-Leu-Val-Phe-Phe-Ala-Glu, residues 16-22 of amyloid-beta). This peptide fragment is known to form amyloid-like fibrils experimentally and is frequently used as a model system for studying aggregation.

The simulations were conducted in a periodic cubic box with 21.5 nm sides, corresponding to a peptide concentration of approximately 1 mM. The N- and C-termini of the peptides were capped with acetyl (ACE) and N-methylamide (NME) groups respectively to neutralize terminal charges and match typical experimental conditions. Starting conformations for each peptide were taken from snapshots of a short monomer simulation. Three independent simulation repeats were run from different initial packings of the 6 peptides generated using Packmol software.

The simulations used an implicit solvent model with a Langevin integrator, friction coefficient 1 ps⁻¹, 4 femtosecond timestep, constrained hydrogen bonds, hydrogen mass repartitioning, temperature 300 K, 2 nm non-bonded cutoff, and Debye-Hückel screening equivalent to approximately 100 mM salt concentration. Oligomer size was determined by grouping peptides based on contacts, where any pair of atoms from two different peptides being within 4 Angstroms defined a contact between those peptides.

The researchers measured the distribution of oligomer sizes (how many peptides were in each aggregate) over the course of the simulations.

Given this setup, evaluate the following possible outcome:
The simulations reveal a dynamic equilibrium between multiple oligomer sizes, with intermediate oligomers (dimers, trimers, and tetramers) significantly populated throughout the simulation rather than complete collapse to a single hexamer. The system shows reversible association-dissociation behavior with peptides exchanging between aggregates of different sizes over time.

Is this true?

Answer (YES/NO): NO